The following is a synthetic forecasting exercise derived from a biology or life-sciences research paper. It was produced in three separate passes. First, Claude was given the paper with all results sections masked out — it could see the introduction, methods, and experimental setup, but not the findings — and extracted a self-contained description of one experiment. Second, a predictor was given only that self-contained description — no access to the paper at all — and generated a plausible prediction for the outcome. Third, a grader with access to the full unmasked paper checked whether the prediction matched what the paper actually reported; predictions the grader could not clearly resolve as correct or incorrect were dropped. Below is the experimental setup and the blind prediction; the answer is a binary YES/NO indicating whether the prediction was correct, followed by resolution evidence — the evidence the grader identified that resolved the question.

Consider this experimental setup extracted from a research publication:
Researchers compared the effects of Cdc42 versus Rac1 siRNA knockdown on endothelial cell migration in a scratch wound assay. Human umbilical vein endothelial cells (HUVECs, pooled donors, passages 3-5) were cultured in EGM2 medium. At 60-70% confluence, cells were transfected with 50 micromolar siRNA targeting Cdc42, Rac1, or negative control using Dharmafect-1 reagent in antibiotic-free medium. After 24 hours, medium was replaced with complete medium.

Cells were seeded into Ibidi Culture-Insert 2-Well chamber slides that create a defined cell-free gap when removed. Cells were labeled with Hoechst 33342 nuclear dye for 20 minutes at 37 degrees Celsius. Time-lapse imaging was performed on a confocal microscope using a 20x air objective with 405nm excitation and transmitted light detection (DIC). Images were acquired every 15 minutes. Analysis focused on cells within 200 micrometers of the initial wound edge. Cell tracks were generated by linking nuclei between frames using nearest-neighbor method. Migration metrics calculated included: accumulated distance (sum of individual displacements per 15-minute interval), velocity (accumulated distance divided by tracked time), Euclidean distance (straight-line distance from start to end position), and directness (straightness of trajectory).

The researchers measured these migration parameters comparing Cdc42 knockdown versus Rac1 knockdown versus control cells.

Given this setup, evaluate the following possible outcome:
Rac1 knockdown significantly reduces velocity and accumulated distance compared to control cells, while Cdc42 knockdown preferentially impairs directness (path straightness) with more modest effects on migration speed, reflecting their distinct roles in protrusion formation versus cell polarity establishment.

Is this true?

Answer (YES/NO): NO